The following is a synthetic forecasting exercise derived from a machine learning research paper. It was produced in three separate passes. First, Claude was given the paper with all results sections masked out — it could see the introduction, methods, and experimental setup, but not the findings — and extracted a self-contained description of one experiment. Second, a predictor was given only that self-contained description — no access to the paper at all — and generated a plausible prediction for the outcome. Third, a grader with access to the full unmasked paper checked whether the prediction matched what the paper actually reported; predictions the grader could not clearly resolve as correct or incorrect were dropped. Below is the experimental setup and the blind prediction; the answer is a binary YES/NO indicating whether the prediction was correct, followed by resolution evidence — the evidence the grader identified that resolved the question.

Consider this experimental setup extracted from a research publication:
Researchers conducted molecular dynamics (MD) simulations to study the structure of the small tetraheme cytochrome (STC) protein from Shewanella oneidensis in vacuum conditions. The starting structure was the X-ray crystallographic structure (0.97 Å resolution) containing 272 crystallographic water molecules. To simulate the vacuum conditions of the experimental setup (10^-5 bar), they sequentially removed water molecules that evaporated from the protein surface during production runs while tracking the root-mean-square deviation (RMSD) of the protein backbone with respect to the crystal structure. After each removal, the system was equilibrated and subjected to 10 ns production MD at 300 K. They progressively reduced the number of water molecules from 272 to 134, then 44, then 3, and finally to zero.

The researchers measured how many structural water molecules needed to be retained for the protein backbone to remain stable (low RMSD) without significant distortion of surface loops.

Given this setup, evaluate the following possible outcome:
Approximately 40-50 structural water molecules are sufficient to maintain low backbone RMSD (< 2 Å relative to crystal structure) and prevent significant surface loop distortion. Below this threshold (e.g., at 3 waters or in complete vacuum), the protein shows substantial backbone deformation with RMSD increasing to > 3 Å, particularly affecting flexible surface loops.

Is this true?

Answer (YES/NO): NO